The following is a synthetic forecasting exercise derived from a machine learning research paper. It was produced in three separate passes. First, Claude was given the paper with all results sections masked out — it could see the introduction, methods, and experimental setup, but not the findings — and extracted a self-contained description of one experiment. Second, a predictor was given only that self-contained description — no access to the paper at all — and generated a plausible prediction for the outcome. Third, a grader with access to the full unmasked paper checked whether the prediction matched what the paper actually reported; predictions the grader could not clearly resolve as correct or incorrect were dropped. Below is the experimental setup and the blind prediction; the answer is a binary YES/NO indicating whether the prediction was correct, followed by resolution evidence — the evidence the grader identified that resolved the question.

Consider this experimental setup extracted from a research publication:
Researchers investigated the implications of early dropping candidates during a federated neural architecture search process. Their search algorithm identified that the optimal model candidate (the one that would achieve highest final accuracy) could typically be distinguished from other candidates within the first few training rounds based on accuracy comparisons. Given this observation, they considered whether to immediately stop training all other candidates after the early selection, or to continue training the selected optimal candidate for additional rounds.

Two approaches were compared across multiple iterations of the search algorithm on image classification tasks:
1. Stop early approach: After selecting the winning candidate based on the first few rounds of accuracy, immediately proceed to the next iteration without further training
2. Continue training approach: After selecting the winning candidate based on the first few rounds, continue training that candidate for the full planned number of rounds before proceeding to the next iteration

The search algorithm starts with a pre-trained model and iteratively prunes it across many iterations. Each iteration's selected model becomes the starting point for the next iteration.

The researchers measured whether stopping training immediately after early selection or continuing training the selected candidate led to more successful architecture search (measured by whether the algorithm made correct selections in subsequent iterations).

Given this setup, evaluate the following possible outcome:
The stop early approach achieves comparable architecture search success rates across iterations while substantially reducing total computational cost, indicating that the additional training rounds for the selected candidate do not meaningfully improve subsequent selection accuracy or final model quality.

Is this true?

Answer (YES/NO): NO